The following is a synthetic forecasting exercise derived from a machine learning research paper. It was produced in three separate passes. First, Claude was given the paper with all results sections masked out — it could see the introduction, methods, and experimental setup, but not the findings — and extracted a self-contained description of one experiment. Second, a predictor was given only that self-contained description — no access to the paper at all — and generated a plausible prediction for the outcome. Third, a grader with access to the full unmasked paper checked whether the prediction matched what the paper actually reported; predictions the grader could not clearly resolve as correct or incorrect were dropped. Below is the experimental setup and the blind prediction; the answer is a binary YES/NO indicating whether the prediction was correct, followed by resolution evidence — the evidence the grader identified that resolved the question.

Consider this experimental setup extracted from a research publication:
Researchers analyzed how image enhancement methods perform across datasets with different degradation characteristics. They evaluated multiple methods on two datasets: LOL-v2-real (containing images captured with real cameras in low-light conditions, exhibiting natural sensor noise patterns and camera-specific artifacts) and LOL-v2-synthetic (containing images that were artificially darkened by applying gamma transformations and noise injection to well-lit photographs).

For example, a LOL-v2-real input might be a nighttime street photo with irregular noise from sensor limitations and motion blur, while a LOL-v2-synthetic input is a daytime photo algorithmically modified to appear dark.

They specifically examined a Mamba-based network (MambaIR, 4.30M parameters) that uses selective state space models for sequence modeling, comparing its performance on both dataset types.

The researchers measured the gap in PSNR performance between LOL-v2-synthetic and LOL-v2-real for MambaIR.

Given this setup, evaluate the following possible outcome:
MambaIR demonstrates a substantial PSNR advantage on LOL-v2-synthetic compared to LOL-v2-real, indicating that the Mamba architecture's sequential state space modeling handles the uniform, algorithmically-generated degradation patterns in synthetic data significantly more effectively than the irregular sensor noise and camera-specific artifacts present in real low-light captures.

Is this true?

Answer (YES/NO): YES